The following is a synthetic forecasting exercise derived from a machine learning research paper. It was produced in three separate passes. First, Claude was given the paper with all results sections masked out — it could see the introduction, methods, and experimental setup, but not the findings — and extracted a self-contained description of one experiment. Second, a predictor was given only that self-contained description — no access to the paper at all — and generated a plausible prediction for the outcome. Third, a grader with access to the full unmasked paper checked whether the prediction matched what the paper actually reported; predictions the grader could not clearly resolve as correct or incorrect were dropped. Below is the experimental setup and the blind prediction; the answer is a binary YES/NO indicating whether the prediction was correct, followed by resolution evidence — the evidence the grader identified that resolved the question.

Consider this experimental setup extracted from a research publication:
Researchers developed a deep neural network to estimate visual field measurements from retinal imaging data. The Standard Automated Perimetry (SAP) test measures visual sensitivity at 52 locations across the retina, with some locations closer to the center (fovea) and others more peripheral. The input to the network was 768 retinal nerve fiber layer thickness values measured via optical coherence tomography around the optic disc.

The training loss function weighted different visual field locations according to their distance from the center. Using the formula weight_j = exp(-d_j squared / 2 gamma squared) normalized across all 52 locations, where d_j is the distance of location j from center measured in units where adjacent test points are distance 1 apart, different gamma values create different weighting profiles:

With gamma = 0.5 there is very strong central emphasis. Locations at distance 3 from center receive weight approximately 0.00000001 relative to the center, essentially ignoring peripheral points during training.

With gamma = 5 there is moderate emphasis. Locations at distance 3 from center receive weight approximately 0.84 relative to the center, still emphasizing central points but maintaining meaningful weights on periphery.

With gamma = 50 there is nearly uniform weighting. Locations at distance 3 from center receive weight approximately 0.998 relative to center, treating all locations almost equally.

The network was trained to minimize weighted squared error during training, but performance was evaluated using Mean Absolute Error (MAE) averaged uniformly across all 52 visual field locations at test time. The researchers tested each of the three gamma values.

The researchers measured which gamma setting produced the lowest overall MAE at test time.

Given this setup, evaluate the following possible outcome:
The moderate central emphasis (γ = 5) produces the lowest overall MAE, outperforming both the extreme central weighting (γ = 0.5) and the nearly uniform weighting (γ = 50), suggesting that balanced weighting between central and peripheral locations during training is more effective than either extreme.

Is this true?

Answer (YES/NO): YES